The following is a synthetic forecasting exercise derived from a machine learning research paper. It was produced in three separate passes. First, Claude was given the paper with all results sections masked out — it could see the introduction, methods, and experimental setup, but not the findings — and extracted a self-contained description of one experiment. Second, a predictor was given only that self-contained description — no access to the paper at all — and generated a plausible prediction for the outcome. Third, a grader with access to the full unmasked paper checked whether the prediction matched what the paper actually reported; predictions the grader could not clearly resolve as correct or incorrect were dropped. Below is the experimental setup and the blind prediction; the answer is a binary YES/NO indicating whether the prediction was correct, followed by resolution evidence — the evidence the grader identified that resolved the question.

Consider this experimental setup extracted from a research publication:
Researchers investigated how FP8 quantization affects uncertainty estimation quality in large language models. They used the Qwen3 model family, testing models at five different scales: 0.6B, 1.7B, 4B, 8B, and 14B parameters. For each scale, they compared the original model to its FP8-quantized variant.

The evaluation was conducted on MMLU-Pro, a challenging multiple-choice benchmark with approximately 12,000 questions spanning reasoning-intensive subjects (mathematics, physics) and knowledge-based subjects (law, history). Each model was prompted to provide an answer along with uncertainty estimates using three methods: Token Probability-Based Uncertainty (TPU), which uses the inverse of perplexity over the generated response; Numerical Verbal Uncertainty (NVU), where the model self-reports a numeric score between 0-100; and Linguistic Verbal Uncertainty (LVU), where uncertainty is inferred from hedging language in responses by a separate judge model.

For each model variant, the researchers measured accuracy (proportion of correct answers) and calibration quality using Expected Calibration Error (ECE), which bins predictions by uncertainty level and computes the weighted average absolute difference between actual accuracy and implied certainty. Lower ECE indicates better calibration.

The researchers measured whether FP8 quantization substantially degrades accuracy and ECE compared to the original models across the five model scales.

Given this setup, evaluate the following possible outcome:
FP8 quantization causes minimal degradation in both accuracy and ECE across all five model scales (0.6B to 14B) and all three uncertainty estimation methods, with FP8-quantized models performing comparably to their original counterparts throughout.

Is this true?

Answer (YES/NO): YES